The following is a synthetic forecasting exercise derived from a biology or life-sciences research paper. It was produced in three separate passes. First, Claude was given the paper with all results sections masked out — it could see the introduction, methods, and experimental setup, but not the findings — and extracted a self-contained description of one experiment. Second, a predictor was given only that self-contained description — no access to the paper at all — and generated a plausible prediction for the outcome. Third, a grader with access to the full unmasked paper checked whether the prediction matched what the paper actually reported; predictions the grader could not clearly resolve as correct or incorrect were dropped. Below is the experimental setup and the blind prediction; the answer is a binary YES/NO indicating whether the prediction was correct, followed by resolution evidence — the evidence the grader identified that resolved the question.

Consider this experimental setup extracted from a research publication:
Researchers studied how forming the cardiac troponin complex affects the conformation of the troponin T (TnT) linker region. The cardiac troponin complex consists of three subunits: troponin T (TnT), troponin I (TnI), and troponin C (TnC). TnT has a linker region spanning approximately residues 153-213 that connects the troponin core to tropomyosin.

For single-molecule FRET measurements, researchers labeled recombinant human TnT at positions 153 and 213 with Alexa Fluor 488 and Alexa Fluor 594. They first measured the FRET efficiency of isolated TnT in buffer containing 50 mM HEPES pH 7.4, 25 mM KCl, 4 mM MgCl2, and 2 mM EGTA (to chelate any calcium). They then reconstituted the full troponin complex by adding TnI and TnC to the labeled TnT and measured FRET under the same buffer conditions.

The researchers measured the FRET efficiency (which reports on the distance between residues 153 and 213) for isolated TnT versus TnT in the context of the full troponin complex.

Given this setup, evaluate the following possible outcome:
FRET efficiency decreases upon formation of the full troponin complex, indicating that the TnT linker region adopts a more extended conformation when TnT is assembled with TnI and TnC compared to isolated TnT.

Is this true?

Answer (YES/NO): YES